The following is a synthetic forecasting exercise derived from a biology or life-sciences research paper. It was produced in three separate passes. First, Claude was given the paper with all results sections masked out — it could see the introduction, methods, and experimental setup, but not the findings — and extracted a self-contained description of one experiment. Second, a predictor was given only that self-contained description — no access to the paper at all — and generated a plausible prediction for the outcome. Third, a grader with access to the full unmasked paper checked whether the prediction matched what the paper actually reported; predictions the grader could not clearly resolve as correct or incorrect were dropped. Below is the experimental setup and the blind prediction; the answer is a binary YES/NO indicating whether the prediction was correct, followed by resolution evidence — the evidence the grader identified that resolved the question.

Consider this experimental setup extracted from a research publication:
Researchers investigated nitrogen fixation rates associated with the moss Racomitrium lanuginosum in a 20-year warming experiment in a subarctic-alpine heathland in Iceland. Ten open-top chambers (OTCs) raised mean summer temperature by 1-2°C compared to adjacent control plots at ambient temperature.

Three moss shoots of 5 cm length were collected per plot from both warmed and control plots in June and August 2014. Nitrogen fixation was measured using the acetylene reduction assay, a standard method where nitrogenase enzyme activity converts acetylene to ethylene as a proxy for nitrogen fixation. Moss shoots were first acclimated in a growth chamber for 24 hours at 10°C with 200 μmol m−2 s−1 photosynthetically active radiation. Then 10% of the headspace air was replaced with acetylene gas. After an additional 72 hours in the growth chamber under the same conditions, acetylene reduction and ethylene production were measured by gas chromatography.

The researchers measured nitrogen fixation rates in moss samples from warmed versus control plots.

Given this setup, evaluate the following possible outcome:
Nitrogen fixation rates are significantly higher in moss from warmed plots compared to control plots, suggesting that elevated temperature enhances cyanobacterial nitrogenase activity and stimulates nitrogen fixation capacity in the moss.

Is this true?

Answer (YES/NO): NO